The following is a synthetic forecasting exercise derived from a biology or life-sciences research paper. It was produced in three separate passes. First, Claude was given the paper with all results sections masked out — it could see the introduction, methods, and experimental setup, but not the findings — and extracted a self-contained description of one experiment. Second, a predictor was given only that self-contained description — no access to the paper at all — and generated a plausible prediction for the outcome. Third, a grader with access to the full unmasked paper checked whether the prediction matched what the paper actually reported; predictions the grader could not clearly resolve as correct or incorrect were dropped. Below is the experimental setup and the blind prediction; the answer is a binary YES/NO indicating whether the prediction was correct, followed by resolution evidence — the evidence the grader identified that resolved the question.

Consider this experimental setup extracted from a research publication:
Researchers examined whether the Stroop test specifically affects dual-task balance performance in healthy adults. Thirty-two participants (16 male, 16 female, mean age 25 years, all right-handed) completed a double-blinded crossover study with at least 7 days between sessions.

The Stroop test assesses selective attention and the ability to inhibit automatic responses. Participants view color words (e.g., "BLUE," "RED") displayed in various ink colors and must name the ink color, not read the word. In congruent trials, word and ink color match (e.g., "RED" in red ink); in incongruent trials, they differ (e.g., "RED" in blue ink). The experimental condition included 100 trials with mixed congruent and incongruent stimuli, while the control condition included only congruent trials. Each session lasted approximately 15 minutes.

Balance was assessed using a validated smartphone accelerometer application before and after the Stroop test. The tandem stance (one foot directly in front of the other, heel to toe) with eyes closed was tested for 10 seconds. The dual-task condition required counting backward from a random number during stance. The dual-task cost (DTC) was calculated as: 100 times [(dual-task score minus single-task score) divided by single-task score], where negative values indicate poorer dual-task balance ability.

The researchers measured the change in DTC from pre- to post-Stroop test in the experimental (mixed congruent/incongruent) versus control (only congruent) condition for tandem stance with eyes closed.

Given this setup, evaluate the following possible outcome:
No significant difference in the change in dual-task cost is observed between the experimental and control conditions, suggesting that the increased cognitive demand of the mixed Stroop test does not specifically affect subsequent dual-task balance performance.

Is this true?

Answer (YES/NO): YES